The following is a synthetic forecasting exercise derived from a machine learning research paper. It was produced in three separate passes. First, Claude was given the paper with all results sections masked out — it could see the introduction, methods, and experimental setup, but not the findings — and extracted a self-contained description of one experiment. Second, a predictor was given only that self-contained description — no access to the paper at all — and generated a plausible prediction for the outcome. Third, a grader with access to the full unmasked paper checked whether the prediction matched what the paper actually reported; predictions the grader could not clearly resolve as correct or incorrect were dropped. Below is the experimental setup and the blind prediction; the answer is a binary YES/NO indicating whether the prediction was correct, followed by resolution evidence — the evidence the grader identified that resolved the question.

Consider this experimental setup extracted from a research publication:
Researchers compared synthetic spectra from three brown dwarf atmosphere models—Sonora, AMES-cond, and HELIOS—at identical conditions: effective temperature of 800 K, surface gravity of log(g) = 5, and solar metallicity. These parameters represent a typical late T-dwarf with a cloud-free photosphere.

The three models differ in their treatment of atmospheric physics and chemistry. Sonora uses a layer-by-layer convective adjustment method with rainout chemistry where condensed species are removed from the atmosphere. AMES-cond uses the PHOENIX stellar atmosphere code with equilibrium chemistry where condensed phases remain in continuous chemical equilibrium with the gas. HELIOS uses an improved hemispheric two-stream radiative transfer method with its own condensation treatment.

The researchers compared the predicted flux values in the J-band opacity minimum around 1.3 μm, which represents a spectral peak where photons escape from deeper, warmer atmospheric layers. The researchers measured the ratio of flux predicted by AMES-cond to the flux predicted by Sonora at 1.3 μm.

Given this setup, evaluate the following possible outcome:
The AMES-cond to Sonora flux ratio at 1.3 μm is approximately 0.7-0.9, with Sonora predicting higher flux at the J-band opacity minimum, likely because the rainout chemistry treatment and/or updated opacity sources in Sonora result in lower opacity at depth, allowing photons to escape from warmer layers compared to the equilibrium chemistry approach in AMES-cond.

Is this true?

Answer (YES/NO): NO